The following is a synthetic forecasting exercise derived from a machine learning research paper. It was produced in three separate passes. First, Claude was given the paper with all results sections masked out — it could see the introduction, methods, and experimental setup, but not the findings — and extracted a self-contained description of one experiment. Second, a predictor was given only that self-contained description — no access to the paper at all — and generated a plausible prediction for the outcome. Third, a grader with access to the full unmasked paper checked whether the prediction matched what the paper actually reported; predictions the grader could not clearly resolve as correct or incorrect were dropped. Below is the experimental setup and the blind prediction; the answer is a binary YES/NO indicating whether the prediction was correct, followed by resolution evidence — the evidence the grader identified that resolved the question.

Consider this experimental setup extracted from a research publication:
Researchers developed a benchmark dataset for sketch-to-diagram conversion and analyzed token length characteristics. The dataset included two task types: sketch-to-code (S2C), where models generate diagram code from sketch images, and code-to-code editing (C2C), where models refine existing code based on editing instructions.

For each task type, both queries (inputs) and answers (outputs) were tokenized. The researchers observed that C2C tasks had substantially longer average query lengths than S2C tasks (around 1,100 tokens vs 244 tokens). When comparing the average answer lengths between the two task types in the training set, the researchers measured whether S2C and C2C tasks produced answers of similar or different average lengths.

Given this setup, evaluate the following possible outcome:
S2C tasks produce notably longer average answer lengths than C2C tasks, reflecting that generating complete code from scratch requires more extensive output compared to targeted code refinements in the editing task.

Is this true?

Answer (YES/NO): NO